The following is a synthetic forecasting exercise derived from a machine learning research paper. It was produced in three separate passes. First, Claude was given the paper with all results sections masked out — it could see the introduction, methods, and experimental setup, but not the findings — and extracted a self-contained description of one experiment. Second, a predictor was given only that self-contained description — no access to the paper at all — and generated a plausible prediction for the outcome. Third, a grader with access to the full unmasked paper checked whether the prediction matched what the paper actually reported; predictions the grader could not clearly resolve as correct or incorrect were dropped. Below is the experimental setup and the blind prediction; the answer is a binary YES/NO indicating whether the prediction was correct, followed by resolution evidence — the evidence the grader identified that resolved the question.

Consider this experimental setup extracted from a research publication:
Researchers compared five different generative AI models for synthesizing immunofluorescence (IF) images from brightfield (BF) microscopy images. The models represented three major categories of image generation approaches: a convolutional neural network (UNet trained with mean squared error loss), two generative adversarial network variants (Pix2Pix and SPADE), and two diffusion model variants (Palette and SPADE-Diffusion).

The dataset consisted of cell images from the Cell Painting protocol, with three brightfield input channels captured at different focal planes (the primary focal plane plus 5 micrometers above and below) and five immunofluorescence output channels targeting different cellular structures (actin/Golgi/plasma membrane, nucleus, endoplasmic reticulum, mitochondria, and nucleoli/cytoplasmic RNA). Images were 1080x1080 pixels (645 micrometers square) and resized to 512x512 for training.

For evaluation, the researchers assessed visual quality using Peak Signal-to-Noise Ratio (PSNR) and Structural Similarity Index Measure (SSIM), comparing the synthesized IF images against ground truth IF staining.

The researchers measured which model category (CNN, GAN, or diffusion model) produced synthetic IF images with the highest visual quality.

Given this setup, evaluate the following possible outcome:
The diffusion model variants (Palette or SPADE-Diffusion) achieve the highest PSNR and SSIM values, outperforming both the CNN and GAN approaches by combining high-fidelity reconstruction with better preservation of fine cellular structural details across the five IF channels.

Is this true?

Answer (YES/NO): NO